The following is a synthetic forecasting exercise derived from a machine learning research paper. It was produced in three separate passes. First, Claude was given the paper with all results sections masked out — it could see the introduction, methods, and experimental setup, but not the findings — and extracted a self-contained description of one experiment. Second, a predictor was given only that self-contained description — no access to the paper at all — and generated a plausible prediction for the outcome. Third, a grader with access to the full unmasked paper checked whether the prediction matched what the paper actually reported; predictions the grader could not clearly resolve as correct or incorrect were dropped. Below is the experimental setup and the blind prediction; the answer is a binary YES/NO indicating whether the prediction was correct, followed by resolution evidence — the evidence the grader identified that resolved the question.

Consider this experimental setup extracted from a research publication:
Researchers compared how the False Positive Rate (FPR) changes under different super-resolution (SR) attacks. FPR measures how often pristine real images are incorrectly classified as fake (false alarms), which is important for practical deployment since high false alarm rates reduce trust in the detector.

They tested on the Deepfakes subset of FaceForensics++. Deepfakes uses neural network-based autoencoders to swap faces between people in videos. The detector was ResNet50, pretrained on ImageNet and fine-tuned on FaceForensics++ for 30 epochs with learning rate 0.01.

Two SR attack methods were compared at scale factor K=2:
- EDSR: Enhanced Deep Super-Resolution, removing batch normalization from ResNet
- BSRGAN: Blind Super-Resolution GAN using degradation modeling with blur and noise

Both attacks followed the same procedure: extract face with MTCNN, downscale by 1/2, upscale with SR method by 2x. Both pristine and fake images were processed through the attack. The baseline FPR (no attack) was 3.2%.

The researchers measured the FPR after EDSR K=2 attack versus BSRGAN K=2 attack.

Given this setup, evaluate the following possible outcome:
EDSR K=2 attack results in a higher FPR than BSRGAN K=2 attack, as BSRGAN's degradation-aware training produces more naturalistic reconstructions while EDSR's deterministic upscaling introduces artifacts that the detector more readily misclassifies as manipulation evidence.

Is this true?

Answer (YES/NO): NO